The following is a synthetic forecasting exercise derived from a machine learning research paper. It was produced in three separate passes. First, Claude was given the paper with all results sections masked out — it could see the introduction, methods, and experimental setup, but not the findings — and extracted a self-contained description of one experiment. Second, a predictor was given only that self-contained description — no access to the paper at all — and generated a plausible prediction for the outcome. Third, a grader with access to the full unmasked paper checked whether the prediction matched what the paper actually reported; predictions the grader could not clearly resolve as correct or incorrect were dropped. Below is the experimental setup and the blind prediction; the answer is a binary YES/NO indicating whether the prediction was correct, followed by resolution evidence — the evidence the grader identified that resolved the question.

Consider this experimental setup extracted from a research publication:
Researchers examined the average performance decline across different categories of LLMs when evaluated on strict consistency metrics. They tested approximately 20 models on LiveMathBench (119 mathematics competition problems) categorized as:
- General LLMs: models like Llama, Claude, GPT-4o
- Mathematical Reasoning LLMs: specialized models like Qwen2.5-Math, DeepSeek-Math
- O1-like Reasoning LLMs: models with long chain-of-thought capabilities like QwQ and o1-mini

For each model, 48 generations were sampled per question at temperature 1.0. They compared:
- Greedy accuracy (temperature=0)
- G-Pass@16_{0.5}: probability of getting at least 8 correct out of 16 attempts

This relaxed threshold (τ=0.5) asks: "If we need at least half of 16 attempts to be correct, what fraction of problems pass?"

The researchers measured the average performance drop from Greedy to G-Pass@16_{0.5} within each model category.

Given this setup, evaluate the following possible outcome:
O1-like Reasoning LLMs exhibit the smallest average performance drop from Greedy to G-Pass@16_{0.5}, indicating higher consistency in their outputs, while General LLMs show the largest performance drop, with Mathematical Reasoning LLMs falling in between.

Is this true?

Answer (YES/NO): NO